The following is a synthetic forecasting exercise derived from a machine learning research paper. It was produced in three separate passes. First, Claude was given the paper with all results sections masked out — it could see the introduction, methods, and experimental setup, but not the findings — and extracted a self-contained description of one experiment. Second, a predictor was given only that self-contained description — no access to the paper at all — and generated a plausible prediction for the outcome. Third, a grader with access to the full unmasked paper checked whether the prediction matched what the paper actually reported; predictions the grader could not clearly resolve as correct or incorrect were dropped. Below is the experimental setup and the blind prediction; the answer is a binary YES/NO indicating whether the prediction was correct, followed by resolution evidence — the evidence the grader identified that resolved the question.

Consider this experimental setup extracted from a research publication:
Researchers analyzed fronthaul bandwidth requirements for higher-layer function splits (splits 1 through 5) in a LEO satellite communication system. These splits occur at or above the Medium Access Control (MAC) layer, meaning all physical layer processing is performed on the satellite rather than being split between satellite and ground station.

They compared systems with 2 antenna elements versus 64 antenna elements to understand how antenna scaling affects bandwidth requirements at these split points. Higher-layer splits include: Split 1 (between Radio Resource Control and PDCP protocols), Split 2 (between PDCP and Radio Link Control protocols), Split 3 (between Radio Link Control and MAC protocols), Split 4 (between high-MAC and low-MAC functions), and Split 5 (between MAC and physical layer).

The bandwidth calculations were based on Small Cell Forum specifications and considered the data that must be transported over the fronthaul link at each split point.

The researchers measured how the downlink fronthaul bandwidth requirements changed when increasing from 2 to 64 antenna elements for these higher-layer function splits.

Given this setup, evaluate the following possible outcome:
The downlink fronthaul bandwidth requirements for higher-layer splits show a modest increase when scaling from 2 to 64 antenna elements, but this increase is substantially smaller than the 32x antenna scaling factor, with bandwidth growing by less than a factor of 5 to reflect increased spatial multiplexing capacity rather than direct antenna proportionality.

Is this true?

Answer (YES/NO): NO